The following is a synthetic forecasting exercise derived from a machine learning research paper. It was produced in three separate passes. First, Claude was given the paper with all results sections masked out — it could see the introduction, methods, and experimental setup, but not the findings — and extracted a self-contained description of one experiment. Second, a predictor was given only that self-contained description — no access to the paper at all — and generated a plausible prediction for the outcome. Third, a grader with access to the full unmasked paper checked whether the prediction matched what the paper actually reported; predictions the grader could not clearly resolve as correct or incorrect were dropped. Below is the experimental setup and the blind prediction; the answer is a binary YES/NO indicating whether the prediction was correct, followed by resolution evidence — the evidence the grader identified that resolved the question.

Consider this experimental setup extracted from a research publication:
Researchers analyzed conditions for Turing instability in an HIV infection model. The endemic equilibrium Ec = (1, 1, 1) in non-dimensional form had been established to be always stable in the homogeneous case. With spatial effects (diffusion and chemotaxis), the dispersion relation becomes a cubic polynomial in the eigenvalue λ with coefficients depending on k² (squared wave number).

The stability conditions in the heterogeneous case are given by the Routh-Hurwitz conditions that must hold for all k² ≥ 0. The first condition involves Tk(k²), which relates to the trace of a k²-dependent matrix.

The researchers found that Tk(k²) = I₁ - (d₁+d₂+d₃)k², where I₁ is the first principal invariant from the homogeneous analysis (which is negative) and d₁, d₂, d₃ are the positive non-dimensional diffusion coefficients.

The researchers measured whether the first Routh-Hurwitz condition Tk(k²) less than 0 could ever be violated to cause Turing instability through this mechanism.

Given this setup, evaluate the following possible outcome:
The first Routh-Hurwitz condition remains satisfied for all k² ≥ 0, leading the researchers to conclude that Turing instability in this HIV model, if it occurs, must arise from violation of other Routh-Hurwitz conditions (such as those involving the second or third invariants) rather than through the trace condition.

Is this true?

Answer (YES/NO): YES